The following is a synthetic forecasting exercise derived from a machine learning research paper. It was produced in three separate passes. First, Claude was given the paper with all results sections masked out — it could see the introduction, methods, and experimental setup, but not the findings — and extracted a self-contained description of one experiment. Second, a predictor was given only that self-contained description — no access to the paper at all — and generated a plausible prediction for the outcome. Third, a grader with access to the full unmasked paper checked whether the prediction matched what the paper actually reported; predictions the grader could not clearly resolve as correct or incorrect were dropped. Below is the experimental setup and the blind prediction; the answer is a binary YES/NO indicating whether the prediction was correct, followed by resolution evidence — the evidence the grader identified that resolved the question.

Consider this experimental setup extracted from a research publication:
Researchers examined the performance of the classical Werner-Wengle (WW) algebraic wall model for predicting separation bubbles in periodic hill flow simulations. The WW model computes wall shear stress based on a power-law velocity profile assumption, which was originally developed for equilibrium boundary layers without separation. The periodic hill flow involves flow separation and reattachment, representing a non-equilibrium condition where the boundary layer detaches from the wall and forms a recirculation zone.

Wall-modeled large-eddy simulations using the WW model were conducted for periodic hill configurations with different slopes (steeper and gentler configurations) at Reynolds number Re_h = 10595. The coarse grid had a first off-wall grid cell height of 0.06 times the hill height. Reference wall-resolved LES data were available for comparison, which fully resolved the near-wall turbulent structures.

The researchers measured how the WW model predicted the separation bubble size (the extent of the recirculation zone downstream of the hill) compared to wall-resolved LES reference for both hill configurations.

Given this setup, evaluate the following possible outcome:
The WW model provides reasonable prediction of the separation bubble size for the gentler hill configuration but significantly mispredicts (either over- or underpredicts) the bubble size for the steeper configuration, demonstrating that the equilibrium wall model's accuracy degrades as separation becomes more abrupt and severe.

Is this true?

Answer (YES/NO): NO